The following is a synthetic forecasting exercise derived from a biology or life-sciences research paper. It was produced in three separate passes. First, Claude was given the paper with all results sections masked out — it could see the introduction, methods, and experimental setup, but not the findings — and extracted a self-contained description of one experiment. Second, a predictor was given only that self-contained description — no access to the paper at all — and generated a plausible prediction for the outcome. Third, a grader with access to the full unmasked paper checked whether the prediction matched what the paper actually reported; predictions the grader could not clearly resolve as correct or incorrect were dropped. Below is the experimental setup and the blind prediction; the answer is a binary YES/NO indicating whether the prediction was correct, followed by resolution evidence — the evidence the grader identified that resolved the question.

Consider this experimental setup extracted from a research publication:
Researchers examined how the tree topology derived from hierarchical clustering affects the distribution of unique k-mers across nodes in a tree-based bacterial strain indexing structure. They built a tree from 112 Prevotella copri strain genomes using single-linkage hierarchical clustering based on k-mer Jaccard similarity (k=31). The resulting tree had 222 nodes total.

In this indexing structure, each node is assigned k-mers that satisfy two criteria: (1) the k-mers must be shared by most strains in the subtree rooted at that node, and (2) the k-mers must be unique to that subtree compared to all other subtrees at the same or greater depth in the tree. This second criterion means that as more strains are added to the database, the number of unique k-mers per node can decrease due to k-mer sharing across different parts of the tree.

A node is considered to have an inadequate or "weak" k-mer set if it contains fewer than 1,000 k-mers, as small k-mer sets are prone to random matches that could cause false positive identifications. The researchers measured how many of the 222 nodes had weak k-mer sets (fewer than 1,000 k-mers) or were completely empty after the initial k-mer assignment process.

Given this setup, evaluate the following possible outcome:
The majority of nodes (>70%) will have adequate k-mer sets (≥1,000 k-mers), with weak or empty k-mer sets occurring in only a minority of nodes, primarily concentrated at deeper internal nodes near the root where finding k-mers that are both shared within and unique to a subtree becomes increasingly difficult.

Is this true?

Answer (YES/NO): NO